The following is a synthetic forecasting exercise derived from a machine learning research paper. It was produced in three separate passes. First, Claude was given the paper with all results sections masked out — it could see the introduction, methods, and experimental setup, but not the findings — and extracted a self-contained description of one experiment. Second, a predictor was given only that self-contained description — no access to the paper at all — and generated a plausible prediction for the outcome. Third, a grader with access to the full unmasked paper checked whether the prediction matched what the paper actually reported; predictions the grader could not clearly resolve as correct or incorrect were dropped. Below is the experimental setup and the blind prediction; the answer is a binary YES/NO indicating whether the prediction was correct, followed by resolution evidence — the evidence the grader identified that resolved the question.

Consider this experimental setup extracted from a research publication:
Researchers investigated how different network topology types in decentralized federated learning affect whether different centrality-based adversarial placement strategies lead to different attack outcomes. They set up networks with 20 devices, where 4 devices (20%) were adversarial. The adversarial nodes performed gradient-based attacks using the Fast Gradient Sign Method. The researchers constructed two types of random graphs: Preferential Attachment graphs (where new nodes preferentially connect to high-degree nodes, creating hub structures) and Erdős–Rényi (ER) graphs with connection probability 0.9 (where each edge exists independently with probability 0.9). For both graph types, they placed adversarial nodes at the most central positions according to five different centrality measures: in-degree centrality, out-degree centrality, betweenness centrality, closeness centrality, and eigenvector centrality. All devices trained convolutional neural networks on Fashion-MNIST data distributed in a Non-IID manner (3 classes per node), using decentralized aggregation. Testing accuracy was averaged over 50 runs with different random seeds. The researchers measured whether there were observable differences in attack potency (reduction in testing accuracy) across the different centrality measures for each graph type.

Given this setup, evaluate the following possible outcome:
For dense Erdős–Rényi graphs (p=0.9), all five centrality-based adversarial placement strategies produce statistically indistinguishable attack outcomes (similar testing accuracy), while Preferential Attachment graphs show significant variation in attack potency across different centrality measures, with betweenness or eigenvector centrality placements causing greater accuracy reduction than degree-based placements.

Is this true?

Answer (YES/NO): NO